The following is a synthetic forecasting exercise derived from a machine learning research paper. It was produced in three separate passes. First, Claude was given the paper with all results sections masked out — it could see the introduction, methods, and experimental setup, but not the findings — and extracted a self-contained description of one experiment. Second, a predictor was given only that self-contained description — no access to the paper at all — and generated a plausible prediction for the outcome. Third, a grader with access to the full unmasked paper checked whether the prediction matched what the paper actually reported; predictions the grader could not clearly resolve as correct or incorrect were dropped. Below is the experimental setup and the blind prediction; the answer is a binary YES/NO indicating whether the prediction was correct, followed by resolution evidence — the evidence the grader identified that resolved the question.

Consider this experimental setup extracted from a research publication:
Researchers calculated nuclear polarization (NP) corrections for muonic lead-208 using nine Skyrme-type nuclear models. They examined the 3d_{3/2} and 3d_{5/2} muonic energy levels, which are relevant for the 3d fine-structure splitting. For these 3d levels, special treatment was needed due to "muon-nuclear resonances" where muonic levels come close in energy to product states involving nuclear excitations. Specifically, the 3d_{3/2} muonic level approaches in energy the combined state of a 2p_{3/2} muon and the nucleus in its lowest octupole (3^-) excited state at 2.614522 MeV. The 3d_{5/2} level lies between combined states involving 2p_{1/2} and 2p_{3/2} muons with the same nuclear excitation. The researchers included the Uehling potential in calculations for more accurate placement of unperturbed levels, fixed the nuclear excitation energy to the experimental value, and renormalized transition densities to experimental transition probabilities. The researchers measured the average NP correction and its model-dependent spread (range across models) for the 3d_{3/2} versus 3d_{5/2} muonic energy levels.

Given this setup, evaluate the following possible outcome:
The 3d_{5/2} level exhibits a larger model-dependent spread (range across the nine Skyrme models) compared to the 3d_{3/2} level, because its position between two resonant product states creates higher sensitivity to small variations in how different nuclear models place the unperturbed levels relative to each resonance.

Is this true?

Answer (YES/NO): NO